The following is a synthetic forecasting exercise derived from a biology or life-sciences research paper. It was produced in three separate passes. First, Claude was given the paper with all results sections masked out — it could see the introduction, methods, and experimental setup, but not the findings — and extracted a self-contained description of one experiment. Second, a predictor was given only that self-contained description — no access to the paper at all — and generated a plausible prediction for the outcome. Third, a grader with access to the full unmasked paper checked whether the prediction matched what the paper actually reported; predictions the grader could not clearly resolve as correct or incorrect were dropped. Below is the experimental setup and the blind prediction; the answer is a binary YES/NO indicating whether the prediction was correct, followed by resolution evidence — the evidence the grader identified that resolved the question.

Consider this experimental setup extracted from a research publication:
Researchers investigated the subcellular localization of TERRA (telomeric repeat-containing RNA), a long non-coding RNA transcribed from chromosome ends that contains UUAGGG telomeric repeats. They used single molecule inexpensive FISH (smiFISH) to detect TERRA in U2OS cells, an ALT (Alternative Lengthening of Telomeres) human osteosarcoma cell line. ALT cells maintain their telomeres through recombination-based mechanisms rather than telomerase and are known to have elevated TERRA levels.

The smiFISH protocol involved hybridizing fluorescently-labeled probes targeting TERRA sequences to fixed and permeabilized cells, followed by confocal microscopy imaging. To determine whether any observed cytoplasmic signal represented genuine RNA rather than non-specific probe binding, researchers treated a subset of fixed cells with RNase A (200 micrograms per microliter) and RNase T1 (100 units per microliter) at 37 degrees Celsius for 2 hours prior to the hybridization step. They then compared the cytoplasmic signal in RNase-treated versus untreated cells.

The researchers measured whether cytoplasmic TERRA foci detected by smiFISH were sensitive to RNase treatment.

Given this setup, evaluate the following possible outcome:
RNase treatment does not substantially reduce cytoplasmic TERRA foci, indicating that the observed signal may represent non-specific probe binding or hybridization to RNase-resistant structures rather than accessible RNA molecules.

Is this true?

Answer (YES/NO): NO